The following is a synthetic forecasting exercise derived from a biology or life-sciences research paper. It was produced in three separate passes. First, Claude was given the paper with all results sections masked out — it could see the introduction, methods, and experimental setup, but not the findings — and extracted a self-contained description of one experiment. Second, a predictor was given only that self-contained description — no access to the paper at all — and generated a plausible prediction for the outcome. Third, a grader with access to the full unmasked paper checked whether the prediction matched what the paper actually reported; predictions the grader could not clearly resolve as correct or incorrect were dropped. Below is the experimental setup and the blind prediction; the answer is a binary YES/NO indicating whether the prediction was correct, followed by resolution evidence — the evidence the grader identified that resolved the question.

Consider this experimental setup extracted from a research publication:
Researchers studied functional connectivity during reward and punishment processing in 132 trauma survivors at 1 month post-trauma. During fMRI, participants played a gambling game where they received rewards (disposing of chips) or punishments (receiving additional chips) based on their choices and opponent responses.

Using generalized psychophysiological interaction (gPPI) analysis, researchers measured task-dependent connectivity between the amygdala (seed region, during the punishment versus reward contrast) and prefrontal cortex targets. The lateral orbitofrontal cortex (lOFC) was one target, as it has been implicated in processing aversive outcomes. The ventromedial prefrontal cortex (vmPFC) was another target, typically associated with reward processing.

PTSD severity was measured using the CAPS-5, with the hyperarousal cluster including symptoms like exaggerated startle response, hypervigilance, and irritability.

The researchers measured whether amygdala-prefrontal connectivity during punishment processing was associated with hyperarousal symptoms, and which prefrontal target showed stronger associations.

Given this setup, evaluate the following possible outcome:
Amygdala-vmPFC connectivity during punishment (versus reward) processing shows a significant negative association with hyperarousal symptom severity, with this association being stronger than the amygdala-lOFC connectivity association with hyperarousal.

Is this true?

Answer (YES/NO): NO